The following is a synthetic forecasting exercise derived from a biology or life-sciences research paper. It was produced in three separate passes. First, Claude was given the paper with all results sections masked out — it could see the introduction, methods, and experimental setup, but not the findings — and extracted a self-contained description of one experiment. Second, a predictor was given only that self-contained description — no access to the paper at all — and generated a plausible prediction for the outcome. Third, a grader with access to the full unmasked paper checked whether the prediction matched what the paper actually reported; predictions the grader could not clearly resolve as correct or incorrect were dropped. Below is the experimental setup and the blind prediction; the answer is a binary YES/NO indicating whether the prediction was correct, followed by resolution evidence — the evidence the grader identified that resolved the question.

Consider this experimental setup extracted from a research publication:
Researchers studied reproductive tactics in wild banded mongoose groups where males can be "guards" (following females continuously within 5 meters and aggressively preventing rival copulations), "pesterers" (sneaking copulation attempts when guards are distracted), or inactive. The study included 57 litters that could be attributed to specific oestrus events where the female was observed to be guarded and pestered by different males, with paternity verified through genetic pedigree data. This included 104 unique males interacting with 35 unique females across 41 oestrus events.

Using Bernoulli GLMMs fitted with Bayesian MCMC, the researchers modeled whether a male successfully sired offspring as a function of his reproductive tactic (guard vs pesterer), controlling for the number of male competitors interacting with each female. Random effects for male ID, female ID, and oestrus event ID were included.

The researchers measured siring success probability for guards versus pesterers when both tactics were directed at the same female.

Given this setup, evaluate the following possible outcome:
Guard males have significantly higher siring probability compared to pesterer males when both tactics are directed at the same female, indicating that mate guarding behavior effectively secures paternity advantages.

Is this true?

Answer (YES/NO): YES